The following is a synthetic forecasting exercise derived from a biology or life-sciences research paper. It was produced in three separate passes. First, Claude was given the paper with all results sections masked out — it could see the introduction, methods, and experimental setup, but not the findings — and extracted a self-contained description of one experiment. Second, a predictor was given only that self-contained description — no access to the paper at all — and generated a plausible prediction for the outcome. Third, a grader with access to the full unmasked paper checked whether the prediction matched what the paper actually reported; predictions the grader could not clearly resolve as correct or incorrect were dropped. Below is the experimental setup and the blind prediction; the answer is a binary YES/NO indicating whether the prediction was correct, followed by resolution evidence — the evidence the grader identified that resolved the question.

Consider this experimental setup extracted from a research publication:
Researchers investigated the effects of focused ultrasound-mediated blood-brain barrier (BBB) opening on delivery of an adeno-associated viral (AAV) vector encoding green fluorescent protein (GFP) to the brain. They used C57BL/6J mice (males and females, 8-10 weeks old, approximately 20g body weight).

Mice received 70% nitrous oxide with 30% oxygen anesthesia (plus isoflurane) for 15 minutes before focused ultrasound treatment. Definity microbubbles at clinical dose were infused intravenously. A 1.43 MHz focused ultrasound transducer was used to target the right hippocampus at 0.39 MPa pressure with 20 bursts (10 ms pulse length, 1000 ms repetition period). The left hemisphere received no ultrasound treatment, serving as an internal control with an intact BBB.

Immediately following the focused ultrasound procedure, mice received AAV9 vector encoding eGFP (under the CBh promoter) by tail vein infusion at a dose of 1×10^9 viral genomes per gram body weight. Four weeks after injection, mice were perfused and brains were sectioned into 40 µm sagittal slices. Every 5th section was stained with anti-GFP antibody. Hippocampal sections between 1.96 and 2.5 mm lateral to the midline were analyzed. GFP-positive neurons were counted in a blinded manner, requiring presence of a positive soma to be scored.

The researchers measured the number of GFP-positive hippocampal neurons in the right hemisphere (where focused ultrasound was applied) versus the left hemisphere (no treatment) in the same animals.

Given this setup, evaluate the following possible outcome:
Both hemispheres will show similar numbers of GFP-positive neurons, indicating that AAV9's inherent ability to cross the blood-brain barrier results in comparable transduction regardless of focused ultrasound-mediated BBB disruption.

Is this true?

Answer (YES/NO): NO